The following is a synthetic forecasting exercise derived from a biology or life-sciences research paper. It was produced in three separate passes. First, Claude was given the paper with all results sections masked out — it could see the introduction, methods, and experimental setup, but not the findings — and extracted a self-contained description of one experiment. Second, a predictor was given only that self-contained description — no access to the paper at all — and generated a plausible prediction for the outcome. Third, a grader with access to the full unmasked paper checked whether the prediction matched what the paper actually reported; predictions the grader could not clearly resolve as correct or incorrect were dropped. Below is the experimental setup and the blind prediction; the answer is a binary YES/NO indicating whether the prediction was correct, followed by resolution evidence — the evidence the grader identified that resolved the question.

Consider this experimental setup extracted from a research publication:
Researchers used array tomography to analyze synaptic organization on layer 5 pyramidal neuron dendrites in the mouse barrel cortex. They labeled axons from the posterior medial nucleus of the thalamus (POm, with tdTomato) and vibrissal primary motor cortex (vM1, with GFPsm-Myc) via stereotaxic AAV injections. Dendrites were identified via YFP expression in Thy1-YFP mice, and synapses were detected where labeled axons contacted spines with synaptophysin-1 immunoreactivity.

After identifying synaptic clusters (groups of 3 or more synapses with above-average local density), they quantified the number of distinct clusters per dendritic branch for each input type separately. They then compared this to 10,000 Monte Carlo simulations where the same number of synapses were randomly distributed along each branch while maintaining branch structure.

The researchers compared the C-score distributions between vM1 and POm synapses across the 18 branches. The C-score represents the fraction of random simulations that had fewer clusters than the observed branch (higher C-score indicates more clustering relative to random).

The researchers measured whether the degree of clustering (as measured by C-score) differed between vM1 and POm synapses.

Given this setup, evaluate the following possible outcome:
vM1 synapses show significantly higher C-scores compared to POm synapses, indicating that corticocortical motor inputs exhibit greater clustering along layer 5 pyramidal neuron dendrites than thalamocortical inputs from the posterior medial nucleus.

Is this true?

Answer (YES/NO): NO